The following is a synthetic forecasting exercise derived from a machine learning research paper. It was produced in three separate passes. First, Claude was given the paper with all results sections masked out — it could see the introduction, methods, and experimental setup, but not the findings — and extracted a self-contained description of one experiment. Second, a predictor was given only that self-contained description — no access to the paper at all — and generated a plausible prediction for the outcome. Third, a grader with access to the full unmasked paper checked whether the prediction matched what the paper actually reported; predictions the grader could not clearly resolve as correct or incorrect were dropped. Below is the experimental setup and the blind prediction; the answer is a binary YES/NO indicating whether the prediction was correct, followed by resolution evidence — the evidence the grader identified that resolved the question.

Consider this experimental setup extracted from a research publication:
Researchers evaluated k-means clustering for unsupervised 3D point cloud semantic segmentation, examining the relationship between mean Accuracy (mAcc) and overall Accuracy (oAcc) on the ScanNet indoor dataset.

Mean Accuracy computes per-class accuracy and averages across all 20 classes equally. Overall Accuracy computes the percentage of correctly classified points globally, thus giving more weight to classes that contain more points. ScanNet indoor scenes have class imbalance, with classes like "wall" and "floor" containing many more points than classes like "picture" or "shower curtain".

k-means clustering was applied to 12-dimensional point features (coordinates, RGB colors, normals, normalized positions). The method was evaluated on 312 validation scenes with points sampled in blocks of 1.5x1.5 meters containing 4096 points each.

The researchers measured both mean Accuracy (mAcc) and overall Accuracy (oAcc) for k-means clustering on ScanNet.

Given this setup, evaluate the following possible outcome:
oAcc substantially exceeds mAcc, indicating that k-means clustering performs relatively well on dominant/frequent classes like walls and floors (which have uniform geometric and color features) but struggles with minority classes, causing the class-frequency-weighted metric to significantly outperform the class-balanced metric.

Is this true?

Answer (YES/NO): NO